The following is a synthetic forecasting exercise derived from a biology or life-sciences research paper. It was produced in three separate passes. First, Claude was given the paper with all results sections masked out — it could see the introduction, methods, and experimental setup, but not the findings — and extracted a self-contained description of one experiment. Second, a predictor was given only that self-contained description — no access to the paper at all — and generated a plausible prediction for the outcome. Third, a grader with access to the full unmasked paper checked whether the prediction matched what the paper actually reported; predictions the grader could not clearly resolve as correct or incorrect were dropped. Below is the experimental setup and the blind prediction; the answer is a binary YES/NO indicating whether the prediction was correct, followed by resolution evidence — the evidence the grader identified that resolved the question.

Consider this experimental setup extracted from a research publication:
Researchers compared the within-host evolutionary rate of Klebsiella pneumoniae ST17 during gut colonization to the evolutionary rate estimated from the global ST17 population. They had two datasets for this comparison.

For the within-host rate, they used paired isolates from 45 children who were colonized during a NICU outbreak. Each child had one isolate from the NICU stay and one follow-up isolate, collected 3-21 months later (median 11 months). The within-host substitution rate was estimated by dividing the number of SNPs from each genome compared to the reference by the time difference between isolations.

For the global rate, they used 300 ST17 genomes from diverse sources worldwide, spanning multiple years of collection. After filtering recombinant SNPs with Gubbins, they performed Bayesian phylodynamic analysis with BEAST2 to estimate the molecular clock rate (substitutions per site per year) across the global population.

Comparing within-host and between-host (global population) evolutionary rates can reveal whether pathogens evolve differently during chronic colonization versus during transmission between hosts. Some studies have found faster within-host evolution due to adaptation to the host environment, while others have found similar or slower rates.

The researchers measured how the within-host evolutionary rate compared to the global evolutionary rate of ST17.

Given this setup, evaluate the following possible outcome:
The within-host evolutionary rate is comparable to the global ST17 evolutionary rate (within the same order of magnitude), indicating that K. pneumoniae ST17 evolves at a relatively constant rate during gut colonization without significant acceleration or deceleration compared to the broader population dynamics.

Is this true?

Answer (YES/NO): YES